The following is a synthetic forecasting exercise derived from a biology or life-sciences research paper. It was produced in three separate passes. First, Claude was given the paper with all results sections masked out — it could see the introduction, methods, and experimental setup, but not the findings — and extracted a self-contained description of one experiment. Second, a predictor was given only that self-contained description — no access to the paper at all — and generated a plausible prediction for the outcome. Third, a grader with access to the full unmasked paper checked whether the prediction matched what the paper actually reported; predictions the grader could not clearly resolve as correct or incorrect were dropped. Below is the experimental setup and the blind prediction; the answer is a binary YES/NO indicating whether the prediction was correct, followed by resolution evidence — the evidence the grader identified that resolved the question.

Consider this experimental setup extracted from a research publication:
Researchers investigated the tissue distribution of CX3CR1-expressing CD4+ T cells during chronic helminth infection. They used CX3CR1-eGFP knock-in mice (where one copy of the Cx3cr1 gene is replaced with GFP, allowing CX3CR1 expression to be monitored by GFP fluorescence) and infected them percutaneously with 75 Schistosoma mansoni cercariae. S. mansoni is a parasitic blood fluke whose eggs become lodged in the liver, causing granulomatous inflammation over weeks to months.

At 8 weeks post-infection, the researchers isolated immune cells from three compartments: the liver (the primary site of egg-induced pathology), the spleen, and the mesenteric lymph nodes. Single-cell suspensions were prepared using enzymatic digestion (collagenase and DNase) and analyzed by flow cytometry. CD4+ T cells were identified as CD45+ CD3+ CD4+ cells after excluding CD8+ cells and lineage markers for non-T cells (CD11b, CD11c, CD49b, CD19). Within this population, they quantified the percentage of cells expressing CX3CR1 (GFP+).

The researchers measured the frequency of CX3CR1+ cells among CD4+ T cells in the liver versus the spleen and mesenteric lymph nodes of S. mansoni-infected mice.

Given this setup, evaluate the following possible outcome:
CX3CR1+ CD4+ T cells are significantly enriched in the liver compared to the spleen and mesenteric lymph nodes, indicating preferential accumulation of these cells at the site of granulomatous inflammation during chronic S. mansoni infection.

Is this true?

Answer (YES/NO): YES